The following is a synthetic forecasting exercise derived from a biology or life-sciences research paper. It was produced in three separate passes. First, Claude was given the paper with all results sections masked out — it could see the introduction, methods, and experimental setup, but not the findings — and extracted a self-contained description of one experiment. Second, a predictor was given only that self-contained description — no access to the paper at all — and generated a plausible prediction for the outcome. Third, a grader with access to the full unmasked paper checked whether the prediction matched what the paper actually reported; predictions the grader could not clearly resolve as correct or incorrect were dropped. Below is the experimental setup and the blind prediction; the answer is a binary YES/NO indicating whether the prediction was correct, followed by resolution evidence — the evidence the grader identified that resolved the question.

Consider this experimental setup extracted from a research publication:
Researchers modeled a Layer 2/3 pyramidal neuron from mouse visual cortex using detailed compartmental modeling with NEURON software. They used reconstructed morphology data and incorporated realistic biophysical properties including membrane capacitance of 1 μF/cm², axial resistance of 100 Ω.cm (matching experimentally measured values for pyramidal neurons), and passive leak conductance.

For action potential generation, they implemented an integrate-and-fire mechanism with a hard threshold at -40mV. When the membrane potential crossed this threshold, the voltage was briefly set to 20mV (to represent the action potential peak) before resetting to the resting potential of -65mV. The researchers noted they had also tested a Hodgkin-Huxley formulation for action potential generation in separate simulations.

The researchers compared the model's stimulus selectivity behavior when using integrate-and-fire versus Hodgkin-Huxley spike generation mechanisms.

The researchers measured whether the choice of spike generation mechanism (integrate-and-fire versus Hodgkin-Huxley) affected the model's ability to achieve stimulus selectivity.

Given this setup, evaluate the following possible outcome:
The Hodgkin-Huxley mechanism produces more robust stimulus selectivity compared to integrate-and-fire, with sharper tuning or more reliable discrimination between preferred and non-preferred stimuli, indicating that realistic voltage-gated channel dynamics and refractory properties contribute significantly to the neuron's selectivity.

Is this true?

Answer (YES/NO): NO